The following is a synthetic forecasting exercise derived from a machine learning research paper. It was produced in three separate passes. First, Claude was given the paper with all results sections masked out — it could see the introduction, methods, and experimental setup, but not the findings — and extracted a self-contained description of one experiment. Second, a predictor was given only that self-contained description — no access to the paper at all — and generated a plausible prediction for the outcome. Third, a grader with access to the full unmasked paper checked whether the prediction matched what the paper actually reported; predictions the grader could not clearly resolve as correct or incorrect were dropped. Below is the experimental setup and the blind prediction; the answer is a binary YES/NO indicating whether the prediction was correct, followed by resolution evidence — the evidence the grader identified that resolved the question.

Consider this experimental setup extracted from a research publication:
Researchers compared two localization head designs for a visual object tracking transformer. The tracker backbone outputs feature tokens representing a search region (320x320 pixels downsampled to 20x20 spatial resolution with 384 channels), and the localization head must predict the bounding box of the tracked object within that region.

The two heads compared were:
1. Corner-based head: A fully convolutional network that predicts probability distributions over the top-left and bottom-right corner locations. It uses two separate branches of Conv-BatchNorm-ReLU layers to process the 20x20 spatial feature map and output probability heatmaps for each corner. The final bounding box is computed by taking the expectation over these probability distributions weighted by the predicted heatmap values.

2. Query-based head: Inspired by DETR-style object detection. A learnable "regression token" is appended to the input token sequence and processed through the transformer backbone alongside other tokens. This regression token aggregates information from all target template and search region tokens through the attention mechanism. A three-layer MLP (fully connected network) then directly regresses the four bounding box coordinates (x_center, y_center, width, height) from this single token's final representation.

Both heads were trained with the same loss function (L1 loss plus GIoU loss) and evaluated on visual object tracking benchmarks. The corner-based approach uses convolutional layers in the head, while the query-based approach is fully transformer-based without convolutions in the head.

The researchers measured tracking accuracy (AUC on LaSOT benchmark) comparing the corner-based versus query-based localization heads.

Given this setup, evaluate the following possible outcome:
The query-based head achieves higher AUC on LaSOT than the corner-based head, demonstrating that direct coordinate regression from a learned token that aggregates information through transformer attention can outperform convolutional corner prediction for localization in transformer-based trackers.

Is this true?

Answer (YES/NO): NO